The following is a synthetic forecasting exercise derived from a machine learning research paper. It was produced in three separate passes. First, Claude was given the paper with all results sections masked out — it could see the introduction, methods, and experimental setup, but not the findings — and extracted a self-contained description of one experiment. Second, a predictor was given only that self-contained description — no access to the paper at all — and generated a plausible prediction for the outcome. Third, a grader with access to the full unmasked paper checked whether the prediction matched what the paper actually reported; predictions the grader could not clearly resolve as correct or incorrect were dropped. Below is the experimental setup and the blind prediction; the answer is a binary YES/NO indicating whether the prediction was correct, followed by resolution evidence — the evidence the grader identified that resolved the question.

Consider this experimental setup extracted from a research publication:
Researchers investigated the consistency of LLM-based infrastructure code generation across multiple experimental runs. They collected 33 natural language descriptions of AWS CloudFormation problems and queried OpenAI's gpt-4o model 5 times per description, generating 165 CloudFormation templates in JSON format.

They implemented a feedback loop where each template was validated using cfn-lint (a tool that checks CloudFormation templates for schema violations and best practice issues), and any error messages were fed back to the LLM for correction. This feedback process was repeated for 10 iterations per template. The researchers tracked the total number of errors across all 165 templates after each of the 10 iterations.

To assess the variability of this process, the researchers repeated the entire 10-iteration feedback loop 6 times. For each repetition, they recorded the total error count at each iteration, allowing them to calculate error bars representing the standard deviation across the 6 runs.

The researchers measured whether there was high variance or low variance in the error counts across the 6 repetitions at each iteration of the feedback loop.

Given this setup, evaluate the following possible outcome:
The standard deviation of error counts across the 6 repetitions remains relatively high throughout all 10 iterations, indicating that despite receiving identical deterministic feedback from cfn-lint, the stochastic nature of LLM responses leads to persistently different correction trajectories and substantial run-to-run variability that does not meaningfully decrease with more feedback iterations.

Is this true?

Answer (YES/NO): NO